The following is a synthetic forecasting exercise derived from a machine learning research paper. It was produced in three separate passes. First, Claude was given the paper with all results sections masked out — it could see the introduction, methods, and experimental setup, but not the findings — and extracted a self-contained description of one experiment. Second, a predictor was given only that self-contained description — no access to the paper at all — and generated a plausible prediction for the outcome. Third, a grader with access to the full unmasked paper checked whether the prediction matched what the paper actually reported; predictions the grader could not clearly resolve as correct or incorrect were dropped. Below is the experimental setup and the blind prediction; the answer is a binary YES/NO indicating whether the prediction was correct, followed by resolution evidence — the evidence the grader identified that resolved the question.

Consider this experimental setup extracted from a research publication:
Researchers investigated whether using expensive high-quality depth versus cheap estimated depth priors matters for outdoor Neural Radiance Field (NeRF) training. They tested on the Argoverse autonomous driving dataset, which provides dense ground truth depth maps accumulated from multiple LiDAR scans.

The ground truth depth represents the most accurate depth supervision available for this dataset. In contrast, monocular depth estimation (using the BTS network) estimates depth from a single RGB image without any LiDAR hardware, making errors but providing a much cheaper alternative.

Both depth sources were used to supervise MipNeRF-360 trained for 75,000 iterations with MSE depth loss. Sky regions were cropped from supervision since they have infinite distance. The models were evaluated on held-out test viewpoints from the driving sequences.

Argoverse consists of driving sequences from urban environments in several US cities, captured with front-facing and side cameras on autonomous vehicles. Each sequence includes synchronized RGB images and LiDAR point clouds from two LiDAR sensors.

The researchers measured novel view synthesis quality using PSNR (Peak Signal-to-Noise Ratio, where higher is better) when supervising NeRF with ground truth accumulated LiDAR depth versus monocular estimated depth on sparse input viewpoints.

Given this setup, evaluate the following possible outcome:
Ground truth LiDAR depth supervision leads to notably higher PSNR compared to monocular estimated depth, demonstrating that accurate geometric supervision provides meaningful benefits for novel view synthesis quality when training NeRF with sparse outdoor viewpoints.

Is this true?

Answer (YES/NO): NO